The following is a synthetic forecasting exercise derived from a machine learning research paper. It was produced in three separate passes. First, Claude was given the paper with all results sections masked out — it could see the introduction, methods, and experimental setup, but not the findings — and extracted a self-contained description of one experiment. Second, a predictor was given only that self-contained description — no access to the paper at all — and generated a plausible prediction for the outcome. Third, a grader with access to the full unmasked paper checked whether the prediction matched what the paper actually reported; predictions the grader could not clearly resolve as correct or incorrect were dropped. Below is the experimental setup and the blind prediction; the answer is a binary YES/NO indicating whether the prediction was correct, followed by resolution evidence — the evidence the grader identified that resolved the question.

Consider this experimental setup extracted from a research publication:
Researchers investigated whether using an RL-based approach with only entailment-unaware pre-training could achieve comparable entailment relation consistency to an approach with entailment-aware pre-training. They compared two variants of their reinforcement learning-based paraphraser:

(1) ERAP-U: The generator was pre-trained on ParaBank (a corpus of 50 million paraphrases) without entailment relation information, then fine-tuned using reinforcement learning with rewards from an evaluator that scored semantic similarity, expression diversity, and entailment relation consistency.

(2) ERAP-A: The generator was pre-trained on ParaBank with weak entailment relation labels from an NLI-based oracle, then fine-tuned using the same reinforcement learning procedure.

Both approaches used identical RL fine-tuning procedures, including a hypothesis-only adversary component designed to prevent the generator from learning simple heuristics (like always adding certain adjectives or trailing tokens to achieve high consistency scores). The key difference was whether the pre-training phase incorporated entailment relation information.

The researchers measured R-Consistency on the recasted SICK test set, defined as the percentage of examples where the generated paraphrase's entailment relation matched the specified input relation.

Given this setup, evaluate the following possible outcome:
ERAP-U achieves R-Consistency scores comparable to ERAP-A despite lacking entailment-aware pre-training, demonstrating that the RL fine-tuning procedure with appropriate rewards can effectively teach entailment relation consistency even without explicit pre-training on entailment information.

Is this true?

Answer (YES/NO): YES